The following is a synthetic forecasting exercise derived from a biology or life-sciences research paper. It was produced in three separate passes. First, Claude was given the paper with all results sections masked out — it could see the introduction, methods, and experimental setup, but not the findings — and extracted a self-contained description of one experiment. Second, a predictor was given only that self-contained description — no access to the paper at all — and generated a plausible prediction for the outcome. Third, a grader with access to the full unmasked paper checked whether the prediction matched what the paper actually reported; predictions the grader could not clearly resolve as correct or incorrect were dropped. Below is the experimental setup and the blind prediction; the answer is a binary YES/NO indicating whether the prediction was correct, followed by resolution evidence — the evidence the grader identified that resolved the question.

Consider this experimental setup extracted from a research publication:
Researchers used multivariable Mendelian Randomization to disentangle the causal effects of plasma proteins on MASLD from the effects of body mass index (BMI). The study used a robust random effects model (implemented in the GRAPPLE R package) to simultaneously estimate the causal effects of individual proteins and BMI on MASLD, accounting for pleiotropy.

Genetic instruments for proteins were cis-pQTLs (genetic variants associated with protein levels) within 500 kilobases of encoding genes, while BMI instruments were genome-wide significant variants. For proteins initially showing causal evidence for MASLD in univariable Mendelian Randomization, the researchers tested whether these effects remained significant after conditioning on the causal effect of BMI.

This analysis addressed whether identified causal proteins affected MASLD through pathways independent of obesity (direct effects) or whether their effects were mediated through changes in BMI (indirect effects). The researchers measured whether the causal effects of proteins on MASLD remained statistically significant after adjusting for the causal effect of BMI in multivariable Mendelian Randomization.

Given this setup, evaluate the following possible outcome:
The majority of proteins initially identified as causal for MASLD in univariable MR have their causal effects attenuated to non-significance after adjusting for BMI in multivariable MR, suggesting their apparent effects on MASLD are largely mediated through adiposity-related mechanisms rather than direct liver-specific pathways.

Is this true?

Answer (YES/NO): NO